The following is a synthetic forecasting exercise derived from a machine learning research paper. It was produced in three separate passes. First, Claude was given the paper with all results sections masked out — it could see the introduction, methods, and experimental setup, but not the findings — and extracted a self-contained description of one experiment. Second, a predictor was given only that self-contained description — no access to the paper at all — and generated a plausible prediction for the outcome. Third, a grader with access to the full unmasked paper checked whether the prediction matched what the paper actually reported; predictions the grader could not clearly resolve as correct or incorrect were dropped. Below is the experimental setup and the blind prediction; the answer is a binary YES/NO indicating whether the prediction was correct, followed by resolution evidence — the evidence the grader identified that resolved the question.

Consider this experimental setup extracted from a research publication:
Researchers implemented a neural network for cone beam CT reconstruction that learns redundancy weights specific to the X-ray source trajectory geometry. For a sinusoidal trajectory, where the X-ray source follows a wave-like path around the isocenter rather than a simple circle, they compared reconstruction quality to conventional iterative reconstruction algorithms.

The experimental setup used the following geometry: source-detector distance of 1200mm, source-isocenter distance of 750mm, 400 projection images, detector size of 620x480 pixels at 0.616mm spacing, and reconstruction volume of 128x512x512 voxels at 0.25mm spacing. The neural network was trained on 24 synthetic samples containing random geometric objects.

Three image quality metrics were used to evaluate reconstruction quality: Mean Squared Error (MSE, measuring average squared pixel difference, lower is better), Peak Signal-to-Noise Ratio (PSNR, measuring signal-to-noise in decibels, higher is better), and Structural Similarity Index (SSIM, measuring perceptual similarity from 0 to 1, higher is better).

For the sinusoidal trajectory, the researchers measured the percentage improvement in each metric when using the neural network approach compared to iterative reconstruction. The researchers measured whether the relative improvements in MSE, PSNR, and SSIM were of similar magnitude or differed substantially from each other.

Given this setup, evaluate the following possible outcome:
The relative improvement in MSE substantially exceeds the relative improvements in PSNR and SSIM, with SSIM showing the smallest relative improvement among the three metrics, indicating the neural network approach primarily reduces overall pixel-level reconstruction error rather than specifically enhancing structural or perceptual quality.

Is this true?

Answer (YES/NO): YES